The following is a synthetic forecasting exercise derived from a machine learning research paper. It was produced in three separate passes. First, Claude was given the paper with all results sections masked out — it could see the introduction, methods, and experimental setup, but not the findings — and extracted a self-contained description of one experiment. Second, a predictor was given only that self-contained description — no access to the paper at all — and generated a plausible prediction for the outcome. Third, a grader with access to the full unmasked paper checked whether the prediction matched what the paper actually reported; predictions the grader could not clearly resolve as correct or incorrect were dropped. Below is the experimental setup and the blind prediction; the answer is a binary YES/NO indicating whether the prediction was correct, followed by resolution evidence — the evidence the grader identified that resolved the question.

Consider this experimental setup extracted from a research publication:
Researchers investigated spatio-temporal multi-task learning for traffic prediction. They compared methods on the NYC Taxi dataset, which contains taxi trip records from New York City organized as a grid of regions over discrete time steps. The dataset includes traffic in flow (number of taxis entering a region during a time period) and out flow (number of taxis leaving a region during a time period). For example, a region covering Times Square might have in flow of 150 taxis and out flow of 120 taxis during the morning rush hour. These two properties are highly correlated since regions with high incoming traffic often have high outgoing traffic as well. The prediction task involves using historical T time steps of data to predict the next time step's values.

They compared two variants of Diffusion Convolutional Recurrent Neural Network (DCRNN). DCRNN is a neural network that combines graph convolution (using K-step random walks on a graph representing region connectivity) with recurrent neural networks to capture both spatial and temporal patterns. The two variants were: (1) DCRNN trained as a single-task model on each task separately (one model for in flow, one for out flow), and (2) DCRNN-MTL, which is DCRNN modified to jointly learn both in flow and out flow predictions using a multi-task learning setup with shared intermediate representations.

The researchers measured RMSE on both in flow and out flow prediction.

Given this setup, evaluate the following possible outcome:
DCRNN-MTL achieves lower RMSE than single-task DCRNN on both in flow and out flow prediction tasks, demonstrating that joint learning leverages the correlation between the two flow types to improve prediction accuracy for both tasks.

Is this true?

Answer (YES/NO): NO